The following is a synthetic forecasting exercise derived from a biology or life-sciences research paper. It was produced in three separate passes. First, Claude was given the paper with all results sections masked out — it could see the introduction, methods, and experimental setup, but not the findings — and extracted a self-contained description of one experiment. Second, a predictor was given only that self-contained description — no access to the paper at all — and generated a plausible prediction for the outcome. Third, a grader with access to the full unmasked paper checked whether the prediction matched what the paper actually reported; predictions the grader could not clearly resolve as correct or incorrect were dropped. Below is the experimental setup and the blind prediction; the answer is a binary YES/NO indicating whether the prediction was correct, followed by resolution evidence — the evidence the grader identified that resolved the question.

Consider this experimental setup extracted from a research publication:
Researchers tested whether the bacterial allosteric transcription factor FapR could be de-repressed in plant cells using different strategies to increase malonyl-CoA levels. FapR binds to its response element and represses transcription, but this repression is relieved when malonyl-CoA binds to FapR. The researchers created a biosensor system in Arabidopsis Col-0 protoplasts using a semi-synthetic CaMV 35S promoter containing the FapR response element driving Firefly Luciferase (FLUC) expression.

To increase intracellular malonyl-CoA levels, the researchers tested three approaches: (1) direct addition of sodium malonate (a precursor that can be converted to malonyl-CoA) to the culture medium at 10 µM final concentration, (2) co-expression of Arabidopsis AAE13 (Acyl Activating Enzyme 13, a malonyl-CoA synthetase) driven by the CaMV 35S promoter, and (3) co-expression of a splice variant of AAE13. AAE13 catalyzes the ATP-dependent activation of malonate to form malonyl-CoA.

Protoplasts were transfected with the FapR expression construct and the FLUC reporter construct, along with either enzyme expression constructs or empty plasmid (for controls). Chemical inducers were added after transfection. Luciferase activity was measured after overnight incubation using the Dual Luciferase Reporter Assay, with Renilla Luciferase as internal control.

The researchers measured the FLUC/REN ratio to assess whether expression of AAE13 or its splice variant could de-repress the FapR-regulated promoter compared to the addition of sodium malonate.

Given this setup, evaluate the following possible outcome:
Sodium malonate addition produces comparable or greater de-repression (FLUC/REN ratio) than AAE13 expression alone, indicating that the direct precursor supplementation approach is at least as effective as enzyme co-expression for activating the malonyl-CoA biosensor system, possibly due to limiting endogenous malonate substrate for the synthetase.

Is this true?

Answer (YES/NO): NO